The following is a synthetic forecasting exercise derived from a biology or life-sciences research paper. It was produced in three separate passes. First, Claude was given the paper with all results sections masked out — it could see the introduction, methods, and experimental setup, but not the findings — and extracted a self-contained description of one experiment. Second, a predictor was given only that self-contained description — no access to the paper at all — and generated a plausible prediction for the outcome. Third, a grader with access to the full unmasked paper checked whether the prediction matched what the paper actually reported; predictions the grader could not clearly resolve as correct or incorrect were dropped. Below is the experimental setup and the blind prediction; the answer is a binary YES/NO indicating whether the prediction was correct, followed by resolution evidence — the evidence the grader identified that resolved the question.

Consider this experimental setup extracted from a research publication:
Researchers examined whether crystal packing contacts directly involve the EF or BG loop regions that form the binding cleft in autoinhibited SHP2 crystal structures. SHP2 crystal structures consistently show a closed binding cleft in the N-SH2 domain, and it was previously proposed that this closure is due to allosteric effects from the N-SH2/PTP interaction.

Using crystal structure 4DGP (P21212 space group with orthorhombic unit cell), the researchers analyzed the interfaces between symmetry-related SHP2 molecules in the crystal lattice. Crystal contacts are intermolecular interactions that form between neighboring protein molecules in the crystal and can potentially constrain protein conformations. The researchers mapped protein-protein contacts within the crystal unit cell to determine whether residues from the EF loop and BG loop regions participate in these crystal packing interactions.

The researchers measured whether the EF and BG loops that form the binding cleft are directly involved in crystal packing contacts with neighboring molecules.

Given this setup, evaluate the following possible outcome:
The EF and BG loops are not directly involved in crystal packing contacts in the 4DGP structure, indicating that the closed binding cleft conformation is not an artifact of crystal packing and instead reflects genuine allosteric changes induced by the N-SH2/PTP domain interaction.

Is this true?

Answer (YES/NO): NO